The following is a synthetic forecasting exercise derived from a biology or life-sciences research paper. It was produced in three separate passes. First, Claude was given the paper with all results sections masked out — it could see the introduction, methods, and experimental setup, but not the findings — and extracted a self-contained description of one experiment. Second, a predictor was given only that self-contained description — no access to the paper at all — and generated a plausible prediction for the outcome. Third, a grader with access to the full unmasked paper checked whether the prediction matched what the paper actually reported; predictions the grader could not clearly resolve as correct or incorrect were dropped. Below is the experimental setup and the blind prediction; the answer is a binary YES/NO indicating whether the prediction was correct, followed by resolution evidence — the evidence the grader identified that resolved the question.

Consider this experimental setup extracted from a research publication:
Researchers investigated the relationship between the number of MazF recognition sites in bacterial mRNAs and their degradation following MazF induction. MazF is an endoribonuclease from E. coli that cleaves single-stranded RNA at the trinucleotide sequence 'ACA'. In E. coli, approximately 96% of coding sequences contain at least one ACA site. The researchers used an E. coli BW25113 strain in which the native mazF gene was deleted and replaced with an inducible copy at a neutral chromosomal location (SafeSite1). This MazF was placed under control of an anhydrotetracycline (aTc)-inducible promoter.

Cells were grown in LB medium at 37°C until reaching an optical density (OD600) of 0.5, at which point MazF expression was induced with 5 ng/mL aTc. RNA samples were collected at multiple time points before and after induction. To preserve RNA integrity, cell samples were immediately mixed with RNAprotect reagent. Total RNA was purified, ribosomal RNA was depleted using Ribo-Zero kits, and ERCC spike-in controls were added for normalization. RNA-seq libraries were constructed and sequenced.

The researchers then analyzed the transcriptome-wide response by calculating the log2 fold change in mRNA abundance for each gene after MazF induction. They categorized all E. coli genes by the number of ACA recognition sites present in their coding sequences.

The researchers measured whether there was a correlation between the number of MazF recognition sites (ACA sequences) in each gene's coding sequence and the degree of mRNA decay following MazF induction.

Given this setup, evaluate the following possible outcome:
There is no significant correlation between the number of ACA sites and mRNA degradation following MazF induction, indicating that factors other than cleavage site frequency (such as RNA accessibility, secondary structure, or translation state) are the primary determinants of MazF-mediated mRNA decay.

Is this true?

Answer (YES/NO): NO